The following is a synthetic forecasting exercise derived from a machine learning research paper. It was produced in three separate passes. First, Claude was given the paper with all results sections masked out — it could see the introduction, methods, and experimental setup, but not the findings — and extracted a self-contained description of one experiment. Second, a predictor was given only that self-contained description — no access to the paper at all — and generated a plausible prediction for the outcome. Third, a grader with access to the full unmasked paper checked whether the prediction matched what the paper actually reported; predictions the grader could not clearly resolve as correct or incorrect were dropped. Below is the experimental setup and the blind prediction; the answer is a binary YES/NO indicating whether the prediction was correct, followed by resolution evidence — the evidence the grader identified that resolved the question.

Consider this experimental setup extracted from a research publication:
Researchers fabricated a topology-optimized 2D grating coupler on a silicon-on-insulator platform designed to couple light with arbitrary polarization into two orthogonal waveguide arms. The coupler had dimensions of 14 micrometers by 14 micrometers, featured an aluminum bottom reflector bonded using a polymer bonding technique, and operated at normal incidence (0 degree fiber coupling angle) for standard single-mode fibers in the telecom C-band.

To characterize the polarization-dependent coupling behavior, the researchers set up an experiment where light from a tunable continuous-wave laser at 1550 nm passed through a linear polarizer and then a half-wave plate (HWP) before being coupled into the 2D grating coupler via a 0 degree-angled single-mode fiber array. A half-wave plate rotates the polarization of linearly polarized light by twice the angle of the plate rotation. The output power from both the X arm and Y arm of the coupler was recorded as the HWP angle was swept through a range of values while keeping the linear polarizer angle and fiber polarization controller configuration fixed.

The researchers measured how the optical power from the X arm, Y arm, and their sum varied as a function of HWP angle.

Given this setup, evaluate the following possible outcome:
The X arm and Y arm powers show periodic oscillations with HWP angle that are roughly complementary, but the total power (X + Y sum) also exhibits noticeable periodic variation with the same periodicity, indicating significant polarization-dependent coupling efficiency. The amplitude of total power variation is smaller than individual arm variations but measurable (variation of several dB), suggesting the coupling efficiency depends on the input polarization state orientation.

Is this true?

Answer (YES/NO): NO